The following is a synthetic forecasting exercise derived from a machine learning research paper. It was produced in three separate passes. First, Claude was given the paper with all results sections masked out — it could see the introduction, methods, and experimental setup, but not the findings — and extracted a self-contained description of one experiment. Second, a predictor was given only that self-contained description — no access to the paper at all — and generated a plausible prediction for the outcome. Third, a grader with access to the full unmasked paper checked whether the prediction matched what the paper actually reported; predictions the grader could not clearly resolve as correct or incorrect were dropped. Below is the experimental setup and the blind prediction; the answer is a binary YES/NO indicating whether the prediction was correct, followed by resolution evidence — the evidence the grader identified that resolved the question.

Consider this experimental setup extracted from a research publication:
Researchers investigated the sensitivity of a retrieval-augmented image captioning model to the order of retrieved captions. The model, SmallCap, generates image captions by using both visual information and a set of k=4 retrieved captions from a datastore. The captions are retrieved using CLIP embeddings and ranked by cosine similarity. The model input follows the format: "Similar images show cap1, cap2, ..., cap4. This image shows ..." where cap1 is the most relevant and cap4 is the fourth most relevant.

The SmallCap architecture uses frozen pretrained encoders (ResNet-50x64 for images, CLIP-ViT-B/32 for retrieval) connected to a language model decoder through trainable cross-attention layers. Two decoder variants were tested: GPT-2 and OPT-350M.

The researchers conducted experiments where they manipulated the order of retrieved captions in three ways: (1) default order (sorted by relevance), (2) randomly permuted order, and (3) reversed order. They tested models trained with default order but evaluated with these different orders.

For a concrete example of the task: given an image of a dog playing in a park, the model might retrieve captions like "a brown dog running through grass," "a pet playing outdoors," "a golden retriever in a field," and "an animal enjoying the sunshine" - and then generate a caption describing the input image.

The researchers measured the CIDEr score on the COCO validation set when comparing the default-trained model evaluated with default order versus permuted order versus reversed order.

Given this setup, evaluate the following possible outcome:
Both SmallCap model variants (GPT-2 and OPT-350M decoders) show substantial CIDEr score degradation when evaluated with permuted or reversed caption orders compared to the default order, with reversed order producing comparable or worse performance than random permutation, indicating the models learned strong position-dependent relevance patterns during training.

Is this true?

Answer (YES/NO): NO